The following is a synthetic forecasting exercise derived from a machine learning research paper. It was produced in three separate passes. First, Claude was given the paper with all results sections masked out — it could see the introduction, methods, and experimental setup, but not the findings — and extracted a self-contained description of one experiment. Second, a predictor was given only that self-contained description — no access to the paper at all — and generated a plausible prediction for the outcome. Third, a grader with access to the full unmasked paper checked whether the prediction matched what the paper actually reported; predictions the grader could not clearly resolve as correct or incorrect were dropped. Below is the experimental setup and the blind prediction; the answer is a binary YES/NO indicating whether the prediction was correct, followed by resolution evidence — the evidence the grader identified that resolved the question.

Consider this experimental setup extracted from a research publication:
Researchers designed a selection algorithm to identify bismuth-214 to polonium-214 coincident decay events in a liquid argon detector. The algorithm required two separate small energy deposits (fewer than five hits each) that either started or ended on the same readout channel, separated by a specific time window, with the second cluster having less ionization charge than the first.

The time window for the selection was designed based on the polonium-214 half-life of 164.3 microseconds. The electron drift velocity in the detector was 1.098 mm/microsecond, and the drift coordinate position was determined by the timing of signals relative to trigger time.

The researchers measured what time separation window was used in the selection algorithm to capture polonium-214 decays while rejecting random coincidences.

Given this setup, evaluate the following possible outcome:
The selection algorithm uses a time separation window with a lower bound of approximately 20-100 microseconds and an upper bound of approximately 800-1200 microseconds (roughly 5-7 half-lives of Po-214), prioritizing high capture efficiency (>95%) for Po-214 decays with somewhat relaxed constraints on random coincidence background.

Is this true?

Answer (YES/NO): NO